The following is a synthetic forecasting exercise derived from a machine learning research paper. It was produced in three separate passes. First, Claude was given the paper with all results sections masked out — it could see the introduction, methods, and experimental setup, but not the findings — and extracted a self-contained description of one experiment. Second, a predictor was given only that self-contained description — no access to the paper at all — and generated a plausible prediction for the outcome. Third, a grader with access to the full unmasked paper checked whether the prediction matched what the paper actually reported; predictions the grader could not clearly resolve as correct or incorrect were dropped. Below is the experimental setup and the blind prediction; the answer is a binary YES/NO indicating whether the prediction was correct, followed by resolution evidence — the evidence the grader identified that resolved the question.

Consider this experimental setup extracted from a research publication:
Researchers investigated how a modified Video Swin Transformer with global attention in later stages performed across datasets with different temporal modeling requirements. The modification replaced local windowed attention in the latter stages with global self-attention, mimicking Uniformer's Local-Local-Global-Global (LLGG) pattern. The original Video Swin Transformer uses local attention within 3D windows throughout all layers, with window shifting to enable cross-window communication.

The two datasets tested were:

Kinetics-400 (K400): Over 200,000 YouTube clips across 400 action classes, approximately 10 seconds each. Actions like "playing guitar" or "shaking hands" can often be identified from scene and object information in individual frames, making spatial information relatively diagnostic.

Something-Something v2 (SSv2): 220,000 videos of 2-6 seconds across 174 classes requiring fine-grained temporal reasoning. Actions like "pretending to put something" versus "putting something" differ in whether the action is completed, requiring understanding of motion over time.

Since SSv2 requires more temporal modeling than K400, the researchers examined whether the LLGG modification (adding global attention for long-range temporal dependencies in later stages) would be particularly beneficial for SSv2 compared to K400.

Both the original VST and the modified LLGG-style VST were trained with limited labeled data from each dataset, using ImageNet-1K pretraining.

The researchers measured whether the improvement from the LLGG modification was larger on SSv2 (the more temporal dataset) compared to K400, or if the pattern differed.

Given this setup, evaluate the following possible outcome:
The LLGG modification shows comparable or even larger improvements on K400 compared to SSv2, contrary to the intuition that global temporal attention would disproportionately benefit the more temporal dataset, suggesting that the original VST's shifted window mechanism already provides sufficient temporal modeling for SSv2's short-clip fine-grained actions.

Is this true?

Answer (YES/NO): YES